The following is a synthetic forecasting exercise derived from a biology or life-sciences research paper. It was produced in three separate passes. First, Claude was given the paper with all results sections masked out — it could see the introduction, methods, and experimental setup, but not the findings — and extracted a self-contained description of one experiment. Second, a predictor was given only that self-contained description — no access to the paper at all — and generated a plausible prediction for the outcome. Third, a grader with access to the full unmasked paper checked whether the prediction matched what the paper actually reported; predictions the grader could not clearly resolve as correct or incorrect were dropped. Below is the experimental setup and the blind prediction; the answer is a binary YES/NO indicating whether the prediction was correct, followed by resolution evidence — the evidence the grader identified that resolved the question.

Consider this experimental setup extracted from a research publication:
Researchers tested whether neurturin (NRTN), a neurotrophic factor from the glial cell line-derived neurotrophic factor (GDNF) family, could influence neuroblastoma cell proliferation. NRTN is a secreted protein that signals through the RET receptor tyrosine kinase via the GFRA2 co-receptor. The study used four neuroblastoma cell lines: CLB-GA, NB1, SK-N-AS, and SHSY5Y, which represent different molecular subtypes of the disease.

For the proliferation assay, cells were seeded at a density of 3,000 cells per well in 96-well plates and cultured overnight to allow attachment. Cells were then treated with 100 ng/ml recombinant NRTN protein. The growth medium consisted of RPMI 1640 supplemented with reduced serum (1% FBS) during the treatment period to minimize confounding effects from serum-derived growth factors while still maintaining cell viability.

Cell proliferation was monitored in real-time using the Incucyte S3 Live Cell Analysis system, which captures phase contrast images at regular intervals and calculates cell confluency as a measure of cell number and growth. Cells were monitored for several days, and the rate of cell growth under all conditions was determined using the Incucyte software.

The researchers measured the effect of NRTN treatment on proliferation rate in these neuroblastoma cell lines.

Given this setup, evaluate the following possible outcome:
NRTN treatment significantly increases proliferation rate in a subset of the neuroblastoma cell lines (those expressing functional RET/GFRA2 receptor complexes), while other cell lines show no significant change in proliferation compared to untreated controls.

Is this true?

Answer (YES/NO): YES